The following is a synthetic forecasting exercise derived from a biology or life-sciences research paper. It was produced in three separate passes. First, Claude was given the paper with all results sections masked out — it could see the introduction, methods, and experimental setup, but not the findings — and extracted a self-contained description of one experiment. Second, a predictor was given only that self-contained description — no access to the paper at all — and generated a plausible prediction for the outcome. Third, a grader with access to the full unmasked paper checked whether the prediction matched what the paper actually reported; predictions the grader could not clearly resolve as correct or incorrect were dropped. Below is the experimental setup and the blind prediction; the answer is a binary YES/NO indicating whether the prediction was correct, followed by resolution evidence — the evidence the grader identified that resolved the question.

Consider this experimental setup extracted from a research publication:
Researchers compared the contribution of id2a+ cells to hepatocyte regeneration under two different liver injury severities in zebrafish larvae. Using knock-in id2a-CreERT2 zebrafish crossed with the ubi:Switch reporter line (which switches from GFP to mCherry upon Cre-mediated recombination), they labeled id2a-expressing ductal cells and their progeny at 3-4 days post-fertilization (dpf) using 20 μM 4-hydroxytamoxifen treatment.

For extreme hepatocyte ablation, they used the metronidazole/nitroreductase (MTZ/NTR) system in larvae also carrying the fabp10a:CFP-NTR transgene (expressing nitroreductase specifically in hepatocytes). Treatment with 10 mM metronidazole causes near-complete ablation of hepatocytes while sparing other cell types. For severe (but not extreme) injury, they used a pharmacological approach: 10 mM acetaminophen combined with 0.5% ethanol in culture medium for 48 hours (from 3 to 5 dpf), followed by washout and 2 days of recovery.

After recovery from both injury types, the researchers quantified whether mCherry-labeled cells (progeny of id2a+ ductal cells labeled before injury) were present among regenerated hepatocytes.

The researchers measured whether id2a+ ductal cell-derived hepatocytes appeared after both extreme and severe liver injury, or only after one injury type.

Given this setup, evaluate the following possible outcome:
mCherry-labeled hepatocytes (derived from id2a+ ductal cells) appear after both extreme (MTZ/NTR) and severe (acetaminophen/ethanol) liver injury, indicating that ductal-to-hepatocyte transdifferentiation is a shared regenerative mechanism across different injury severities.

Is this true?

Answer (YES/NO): NO